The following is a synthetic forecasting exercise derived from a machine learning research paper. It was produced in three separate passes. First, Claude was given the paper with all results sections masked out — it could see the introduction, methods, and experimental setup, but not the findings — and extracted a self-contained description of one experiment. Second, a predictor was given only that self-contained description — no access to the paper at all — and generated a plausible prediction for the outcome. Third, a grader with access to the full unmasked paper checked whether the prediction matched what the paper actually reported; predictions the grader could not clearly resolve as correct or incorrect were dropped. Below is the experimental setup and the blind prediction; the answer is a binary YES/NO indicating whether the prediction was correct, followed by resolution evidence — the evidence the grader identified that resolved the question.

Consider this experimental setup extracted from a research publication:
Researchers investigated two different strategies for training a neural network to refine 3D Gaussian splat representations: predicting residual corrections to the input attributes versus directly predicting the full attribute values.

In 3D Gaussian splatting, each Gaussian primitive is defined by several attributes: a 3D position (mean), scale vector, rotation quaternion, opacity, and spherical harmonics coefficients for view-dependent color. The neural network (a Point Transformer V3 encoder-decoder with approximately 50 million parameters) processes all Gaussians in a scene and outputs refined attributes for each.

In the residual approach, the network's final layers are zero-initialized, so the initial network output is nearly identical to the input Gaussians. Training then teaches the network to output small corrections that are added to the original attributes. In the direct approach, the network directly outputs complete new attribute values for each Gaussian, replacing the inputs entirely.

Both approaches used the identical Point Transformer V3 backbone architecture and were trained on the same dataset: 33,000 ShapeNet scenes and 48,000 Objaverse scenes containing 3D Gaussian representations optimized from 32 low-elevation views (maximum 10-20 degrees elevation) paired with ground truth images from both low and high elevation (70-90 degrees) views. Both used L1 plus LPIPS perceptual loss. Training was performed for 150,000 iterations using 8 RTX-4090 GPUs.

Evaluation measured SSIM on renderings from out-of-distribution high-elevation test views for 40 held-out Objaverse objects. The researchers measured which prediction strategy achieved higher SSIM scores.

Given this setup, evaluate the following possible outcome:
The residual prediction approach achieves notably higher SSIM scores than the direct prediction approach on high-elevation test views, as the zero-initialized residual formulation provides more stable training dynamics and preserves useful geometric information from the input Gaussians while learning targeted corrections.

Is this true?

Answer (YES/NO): YES